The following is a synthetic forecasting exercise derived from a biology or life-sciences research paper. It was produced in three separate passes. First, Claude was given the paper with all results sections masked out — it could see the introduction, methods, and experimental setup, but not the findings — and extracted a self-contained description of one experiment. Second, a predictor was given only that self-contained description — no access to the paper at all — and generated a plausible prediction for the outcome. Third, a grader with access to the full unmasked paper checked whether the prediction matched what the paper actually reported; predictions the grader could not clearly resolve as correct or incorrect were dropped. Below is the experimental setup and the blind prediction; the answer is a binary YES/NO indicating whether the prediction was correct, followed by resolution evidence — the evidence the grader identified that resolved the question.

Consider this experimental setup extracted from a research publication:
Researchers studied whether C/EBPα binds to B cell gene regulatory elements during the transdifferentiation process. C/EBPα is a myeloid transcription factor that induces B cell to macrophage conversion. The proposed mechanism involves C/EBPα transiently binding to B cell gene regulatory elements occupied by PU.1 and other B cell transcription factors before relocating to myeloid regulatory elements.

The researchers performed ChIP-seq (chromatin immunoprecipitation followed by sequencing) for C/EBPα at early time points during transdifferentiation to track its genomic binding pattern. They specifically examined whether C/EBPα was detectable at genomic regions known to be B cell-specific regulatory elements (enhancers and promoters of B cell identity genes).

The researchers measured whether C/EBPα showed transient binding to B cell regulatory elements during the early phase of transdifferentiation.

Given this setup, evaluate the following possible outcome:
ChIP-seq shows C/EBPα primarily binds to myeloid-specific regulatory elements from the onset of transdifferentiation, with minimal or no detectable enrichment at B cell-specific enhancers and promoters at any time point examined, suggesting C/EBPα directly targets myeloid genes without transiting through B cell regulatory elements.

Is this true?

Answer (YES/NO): NO